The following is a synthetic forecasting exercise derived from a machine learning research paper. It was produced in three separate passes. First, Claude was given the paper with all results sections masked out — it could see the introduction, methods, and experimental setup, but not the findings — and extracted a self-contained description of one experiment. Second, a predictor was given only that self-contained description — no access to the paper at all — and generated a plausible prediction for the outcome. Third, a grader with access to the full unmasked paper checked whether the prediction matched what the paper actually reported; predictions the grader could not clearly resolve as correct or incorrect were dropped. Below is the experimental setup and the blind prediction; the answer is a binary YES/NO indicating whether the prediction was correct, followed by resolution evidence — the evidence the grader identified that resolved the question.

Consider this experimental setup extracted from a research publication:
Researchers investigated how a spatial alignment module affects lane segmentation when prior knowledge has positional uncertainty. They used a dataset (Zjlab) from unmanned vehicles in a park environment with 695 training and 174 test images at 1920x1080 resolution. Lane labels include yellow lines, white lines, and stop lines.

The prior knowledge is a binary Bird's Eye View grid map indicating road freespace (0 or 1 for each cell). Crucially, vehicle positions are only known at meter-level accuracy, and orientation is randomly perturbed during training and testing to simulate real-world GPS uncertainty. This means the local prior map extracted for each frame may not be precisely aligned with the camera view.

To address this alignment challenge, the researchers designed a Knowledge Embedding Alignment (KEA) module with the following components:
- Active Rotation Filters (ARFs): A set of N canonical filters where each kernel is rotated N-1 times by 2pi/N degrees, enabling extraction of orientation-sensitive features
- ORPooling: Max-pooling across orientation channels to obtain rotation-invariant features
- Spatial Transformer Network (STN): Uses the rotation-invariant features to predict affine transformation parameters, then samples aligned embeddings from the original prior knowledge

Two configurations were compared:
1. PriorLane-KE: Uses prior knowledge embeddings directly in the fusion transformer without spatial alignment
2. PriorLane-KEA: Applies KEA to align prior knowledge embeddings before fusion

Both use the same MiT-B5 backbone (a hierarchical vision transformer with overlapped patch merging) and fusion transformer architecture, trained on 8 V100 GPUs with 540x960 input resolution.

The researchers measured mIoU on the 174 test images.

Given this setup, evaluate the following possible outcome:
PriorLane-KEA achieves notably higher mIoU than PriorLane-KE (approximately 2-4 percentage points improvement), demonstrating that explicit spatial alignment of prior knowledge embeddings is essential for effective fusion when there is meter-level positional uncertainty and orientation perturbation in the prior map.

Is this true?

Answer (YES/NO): NO